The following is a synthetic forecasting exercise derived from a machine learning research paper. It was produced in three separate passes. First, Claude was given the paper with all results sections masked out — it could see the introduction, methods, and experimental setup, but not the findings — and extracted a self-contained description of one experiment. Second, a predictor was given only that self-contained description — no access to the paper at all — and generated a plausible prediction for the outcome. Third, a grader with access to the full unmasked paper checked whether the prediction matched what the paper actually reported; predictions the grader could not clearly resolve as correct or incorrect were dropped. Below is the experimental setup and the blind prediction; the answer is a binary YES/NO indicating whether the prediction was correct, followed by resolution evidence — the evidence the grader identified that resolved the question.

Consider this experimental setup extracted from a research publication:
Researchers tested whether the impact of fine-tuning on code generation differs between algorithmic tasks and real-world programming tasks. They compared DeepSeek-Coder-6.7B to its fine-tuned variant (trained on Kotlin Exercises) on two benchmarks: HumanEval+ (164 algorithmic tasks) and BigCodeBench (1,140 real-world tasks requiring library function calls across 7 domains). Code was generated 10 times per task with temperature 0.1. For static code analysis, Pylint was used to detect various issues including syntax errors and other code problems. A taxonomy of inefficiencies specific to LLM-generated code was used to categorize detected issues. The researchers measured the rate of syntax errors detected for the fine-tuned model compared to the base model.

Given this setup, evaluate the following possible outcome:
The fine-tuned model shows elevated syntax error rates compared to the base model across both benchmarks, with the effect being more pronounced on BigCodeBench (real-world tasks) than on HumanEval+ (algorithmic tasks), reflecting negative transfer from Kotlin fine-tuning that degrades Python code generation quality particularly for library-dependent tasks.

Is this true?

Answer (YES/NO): YES